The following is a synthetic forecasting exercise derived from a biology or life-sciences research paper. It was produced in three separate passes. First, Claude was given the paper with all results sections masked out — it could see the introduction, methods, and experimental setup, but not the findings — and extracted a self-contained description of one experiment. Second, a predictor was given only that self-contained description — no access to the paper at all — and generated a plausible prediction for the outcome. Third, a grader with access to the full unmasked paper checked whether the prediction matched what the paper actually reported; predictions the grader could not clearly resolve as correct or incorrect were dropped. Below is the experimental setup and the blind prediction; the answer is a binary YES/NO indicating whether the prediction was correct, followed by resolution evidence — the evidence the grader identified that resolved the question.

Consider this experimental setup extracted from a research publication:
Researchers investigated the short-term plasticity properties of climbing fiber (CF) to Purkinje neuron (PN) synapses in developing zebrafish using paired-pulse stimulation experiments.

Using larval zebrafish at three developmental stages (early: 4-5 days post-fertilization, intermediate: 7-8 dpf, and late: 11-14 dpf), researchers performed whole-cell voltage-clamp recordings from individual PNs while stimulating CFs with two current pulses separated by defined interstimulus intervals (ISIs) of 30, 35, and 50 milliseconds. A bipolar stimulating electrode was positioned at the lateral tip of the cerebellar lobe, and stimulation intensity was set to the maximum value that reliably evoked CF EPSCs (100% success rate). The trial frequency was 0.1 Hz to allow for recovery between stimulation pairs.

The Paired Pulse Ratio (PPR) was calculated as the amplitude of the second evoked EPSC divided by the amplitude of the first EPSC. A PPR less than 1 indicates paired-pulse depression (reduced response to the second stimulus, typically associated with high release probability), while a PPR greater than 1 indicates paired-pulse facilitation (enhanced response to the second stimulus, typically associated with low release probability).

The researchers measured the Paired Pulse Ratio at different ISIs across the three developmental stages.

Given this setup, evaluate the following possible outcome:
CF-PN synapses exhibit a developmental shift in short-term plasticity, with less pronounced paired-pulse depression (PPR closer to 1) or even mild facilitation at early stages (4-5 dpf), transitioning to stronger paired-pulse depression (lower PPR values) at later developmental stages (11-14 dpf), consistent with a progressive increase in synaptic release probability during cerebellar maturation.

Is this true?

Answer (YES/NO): NO